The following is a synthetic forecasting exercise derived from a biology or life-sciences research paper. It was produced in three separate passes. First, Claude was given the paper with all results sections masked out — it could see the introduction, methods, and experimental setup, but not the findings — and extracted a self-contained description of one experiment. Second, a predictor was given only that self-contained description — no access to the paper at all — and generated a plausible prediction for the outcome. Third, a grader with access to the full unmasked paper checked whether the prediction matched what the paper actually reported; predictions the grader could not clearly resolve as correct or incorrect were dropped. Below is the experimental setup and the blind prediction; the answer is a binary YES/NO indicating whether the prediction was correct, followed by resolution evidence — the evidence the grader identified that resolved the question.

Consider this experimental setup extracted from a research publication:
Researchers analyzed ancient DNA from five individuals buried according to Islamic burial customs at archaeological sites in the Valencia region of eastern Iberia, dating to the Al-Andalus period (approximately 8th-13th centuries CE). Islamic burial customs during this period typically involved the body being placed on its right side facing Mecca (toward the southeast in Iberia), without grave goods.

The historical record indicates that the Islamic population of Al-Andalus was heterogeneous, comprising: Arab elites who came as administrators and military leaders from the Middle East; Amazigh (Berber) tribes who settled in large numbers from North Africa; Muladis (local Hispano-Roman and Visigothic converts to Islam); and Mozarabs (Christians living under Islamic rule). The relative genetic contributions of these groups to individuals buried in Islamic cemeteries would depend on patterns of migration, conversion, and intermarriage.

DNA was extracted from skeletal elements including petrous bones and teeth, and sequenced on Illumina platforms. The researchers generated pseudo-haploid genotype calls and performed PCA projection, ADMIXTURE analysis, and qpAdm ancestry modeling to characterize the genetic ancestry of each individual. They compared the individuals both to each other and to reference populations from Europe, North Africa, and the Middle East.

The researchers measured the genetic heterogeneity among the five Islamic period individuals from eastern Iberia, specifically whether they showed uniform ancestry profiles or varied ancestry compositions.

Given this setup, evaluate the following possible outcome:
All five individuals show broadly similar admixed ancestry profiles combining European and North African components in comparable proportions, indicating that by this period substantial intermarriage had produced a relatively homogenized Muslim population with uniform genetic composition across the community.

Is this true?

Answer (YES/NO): NO